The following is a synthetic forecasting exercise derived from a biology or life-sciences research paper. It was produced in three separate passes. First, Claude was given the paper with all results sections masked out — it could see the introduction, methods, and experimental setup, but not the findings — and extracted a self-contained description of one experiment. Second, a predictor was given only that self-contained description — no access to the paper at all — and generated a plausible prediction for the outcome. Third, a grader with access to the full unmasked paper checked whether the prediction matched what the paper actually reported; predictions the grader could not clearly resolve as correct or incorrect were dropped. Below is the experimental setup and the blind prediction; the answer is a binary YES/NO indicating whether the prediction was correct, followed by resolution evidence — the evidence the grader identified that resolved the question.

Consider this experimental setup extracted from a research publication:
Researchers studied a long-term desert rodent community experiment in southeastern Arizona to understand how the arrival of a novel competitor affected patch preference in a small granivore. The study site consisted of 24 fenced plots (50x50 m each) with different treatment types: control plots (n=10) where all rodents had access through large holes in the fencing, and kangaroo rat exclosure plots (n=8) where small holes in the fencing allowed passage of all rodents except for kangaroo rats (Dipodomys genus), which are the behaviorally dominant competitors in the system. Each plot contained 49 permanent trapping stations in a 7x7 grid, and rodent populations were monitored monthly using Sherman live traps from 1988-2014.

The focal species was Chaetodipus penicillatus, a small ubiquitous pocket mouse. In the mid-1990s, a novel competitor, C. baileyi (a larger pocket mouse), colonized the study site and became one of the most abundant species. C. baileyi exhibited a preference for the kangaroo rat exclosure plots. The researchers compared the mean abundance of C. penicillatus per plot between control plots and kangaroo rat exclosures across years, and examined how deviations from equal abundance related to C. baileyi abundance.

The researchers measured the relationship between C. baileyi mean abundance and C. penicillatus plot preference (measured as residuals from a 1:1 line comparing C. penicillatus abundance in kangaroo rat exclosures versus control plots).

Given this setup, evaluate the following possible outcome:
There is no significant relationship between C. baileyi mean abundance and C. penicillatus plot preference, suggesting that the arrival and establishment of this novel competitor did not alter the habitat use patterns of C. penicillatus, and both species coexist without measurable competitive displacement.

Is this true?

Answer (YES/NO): NO